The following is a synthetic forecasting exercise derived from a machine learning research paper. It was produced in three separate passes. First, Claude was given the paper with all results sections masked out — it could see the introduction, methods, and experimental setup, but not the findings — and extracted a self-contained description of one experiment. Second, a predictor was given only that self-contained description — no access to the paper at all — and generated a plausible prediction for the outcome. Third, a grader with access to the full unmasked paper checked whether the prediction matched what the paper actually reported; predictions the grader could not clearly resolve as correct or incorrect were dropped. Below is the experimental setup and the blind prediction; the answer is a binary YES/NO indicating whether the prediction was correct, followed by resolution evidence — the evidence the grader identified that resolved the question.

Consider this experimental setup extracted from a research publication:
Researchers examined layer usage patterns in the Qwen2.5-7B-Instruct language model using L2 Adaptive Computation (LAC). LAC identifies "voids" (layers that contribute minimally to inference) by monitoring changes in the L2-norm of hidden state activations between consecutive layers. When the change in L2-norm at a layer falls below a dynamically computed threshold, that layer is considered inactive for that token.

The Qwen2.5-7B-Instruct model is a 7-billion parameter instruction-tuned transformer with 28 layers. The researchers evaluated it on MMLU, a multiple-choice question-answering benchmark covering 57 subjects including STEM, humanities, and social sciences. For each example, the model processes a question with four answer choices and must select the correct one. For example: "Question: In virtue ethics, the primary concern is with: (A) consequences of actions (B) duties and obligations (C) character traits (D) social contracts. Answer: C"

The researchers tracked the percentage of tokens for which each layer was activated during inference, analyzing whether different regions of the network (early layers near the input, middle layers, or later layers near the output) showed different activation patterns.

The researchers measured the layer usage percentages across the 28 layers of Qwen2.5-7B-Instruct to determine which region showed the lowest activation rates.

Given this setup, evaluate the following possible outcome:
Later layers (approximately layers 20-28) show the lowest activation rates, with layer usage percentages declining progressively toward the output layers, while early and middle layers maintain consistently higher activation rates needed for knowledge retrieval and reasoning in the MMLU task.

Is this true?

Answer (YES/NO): NO